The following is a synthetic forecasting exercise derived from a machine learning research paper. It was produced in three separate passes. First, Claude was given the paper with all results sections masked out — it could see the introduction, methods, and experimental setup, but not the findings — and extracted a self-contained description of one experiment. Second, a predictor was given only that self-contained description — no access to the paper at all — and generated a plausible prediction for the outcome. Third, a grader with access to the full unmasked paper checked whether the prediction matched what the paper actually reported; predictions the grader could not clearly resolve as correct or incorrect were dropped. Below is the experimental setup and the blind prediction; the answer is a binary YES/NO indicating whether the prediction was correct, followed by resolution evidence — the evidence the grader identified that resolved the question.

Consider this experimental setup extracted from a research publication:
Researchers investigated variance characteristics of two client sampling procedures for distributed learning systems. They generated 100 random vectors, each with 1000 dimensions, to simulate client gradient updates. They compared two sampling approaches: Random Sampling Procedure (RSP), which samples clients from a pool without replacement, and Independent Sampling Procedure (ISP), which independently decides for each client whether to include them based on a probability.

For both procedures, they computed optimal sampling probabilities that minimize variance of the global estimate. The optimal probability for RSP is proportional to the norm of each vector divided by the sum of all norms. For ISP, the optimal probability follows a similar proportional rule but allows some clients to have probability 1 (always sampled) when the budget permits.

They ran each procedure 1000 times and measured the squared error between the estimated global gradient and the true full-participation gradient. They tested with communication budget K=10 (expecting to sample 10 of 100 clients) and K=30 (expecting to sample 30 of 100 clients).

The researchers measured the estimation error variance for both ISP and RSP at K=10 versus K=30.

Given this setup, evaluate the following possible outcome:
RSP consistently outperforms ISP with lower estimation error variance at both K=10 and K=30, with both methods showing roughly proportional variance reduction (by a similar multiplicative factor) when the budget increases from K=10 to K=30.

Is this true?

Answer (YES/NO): NO